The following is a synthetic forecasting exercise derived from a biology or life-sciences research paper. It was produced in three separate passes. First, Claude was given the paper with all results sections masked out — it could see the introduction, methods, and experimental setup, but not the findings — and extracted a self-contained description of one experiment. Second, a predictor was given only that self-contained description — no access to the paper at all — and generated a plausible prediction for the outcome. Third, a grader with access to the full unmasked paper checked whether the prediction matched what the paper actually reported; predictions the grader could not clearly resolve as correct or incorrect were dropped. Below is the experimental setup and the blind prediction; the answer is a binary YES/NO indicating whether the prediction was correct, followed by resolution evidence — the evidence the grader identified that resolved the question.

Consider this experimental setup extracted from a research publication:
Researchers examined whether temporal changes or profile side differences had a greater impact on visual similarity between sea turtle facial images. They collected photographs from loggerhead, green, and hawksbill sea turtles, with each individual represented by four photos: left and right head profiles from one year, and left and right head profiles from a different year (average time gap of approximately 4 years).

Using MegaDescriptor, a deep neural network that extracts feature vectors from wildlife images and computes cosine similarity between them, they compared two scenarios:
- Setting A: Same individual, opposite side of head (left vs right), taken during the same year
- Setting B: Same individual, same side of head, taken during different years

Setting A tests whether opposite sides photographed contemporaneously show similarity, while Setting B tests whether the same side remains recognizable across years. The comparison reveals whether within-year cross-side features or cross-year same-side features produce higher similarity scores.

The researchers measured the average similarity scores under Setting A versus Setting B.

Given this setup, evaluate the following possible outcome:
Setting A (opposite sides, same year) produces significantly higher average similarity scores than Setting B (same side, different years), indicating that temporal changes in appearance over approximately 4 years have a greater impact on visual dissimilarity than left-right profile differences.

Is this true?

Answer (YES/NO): NO